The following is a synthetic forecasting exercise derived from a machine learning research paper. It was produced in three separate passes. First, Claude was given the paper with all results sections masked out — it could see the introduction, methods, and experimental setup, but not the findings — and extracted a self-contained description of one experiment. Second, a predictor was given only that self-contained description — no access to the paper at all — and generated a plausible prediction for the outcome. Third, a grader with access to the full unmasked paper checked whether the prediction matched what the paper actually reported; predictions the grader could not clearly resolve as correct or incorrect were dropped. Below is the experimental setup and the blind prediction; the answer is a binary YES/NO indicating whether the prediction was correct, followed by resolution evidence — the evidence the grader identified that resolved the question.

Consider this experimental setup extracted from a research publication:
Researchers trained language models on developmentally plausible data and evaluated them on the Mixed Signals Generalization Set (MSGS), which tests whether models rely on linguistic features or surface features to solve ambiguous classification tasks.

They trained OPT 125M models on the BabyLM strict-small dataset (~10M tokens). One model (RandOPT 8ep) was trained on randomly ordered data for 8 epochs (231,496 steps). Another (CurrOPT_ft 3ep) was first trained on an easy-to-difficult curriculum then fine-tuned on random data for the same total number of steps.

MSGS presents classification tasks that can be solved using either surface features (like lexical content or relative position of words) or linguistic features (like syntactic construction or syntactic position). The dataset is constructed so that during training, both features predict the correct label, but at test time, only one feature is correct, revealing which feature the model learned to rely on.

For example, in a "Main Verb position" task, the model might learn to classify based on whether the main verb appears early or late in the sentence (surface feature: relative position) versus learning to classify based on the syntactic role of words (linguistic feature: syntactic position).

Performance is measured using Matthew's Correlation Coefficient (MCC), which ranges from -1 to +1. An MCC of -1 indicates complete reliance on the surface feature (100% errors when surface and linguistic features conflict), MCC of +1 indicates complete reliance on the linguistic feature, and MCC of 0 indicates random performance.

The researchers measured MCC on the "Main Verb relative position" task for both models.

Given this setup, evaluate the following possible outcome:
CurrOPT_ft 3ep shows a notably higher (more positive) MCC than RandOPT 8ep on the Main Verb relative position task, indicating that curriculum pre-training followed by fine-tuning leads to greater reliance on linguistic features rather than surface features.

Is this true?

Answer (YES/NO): NO